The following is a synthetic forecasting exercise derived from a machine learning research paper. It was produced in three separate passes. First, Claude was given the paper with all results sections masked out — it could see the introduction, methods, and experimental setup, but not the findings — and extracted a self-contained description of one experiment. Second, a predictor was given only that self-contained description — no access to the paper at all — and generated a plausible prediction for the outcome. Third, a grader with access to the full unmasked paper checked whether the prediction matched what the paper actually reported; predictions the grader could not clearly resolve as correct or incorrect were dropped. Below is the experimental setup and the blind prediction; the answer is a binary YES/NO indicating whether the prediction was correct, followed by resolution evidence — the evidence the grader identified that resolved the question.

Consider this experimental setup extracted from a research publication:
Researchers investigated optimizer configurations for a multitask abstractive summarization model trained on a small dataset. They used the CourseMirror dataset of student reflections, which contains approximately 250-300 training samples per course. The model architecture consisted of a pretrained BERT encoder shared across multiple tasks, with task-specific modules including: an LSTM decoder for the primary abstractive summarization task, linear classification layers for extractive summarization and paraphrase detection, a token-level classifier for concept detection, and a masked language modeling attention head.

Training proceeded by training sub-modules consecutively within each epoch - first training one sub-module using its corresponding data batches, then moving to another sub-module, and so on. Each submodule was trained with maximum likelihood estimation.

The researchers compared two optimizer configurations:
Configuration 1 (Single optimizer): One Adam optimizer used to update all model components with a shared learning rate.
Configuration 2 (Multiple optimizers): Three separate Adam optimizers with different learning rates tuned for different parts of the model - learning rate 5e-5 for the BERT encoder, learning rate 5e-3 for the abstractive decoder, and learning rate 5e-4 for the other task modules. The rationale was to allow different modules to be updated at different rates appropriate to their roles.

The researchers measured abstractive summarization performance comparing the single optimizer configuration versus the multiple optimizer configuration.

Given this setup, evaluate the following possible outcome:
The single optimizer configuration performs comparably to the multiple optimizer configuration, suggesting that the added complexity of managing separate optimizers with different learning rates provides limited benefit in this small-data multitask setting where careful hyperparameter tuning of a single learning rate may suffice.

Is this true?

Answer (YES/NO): NO